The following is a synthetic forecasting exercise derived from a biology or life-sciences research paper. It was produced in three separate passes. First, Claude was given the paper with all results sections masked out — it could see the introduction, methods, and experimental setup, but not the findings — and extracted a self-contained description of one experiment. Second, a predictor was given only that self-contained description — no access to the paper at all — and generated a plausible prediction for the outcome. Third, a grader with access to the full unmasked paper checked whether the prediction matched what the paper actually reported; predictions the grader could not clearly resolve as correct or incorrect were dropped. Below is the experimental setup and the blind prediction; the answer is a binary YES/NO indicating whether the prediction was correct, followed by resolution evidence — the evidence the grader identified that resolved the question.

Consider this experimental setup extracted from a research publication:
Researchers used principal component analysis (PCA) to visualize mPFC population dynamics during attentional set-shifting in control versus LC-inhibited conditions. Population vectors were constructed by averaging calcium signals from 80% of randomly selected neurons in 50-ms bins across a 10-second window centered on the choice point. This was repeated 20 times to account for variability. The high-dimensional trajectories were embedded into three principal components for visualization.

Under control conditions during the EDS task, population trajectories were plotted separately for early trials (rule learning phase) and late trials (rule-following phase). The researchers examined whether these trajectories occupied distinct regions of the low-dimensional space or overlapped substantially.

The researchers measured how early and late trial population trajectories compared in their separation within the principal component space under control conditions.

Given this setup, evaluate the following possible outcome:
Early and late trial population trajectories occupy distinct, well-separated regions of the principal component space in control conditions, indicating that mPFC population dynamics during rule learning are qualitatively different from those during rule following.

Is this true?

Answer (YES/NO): YES